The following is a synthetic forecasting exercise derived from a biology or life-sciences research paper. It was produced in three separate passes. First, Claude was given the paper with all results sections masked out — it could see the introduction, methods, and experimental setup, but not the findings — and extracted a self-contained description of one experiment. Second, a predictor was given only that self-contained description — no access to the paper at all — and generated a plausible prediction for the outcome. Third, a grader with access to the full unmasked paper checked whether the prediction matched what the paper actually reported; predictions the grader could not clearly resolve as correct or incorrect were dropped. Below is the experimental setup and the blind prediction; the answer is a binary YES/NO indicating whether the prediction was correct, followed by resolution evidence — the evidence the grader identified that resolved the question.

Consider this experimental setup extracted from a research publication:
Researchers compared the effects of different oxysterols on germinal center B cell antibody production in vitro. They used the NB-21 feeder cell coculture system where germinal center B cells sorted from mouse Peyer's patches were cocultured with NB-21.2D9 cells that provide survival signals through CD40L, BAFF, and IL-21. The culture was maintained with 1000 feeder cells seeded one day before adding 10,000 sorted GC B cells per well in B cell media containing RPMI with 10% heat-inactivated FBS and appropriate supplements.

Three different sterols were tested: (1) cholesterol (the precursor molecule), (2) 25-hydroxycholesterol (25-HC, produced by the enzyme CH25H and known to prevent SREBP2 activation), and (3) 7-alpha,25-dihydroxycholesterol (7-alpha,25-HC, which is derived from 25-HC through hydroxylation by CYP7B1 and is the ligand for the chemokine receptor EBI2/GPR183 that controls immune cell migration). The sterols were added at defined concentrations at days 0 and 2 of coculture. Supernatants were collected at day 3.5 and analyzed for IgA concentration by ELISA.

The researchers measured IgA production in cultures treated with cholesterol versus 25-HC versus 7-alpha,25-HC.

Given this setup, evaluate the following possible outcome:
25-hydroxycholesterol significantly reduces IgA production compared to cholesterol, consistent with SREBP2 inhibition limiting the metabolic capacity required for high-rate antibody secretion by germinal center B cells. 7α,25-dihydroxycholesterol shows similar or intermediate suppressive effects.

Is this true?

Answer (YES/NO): NO